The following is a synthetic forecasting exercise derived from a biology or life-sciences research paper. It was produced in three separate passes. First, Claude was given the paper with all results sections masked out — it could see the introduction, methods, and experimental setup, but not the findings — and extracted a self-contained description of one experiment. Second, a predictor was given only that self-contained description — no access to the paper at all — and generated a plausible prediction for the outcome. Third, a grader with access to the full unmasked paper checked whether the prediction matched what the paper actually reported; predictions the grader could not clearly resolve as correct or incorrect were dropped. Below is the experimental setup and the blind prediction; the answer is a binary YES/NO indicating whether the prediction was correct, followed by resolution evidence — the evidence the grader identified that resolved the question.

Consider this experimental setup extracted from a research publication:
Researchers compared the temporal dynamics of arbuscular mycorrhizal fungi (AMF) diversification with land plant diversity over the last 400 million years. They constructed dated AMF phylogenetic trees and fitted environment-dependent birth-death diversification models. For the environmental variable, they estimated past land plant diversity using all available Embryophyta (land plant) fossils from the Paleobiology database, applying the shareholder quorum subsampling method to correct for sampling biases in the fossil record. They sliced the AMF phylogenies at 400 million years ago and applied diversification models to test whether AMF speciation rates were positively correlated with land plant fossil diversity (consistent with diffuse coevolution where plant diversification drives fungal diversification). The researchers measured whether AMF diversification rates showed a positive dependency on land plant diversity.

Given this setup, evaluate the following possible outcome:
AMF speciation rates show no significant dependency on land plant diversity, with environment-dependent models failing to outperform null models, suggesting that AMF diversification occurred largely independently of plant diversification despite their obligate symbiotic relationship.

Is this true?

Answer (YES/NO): YES